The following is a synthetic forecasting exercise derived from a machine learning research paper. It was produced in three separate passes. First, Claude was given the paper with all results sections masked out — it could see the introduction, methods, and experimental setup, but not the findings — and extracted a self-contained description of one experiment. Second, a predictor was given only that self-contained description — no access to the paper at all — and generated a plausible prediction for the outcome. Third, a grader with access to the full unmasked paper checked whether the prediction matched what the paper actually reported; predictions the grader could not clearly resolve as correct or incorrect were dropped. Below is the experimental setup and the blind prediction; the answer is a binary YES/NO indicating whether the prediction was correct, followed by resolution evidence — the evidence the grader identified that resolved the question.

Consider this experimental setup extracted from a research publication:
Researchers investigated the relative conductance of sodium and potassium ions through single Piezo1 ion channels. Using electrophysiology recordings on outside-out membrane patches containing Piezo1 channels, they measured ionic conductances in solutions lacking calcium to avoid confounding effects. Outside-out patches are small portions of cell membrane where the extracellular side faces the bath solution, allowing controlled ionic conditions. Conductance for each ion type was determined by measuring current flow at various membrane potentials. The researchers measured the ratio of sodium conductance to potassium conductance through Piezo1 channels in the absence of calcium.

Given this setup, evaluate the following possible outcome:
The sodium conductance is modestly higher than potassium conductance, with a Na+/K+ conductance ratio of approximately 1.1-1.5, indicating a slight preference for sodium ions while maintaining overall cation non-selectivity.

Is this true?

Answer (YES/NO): NO